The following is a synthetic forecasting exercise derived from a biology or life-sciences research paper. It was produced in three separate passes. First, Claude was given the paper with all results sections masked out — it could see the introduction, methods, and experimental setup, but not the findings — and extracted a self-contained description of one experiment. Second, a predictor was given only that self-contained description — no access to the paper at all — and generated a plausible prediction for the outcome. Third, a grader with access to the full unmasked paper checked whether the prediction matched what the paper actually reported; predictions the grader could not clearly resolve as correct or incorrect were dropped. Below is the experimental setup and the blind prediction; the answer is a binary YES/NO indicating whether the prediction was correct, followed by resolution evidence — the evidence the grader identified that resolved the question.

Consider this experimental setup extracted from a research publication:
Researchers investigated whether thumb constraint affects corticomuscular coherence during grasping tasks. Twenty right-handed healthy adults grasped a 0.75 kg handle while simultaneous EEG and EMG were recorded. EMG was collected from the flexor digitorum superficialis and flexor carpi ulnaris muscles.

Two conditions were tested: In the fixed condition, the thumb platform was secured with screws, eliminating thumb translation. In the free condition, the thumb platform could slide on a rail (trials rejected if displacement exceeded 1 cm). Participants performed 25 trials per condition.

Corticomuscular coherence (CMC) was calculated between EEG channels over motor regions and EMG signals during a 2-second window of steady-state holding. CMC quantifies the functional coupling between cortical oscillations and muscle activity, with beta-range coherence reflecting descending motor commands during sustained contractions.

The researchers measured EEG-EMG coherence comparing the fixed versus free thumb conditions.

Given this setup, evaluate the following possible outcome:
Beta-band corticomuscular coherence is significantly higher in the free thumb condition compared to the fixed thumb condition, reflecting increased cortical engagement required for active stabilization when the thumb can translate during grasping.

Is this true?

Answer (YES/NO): NO